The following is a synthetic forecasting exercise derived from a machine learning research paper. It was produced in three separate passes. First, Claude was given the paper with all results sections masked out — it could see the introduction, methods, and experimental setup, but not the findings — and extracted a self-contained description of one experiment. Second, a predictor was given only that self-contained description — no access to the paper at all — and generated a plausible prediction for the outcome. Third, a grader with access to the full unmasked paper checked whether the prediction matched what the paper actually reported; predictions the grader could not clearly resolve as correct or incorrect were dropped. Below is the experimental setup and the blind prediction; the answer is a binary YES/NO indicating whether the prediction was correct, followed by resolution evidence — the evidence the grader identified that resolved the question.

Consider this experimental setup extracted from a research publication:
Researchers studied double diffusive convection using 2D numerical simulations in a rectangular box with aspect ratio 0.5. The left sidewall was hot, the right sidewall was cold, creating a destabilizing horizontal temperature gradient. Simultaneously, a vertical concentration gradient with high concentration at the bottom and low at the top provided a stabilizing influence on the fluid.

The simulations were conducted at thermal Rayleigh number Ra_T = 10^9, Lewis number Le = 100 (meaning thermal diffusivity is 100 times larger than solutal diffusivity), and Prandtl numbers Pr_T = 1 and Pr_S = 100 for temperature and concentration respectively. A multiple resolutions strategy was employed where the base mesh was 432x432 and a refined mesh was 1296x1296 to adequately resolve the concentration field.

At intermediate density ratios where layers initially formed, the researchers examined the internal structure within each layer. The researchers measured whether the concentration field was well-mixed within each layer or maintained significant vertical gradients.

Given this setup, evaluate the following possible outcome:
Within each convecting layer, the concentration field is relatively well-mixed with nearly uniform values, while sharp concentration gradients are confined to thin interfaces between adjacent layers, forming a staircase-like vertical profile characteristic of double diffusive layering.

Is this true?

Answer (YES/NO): YES